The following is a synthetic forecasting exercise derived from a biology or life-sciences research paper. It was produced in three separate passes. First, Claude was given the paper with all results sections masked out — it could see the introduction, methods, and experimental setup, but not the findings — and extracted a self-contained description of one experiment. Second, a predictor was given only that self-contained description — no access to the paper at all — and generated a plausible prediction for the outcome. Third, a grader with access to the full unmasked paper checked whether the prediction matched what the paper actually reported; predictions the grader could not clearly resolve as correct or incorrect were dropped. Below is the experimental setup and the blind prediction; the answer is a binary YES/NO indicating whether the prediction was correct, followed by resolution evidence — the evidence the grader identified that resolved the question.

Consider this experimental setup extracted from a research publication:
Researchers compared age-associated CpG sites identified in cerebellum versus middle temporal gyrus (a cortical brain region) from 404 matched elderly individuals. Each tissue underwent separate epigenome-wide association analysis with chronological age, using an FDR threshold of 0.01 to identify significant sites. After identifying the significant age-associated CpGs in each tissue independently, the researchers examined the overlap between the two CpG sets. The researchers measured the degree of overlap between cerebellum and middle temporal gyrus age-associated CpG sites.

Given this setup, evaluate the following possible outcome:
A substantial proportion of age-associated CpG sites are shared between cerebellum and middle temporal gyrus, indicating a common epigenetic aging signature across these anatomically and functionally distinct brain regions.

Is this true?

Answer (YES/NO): NO